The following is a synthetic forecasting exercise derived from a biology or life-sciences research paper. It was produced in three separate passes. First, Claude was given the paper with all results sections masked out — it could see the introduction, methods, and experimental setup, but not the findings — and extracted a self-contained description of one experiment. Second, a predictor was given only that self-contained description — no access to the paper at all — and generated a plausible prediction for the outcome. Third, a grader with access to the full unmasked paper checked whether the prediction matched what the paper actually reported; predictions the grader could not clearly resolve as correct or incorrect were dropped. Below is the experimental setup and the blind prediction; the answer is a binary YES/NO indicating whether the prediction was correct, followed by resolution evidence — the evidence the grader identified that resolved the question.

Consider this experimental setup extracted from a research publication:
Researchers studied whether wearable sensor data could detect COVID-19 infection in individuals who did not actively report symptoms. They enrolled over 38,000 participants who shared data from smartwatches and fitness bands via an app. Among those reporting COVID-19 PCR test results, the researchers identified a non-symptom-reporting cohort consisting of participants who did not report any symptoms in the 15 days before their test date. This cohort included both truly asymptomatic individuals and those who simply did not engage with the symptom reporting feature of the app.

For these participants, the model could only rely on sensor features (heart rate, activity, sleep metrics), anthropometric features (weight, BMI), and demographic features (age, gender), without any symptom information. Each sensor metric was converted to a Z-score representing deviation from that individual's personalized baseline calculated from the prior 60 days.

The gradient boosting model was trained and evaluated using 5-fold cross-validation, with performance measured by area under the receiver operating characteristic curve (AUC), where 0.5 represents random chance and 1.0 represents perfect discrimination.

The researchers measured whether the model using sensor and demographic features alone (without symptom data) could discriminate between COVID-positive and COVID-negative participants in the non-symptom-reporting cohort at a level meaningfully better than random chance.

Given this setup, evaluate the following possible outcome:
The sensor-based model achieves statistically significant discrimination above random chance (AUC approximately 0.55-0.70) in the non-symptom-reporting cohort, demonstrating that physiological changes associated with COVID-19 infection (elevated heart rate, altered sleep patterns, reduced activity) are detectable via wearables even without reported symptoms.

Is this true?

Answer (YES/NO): NO